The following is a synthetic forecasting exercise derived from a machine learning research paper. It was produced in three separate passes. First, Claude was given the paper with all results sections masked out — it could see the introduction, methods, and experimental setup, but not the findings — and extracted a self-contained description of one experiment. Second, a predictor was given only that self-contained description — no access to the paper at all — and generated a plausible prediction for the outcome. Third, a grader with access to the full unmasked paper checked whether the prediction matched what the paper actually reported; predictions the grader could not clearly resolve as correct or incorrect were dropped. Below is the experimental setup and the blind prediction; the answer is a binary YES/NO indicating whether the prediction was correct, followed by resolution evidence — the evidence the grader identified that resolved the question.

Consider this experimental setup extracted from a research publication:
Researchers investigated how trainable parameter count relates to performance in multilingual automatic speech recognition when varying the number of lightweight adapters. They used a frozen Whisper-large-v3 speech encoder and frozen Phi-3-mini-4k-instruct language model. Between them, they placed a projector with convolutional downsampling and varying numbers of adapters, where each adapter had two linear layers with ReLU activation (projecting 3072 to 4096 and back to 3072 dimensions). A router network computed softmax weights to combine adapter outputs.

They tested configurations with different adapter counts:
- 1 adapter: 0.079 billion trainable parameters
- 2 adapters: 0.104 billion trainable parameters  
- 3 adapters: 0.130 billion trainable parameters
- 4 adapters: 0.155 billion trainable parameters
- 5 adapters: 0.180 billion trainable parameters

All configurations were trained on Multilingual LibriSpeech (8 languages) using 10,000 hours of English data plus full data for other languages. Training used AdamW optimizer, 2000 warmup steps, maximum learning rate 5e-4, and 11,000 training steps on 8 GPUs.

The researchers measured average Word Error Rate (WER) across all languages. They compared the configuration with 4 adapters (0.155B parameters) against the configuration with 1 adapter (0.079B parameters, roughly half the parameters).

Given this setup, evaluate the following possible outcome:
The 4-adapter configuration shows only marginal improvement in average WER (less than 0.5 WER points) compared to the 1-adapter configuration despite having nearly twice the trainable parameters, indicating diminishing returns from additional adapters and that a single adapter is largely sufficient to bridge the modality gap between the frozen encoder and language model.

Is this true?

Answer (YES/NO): NO